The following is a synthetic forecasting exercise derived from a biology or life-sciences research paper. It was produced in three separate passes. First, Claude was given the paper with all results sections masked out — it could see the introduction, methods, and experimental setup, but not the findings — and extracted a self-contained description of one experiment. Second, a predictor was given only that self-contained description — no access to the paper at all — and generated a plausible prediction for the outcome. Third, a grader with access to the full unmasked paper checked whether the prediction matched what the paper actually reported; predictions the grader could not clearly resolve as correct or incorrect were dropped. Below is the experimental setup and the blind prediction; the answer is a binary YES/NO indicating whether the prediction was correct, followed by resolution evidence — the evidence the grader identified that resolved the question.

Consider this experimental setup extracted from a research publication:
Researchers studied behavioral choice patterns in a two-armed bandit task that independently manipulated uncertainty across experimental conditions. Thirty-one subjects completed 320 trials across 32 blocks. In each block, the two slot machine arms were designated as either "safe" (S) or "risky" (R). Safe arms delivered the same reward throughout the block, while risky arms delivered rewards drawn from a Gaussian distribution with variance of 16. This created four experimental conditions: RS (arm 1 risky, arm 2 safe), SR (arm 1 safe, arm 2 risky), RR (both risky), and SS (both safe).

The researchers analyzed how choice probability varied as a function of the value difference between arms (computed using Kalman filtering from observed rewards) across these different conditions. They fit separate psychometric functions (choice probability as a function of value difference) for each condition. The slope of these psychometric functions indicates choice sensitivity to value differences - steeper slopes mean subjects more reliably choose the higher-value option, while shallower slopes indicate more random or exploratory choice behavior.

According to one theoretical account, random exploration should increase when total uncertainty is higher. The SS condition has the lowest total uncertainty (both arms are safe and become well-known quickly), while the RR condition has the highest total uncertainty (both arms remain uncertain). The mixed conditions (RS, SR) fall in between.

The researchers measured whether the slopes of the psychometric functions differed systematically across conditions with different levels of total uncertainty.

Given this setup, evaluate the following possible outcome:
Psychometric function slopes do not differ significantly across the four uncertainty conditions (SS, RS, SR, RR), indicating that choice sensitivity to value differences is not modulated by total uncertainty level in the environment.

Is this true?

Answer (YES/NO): NO